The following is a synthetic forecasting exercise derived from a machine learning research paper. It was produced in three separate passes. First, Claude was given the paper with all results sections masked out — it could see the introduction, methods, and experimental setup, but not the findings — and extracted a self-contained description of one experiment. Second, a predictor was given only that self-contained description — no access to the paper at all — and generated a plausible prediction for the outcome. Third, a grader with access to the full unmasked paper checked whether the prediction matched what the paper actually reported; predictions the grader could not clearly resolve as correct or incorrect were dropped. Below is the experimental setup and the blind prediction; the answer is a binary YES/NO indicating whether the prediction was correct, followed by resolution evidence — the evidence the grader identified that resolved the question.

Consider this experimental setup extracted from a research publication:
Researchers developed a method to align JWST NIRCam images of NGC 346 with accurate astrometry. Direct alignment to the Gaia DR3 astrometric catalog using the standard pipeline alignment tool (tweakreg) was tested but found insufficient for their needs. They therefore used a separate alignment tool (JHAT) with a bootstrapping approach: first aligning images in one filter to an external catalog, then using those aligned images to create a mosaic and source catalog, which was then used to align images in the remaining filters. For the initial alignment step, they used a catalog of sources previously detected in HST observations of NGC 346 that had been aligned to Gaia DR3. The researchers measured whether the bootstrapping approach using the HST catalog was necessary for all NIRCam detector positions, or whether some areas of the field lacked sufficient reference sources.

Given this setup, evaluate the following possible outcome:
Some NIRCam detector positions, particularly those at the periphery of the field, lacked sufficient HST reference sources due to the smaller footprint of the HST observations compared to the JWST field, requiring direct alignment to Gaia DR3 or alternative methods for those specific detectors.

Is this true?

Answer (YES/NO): YES